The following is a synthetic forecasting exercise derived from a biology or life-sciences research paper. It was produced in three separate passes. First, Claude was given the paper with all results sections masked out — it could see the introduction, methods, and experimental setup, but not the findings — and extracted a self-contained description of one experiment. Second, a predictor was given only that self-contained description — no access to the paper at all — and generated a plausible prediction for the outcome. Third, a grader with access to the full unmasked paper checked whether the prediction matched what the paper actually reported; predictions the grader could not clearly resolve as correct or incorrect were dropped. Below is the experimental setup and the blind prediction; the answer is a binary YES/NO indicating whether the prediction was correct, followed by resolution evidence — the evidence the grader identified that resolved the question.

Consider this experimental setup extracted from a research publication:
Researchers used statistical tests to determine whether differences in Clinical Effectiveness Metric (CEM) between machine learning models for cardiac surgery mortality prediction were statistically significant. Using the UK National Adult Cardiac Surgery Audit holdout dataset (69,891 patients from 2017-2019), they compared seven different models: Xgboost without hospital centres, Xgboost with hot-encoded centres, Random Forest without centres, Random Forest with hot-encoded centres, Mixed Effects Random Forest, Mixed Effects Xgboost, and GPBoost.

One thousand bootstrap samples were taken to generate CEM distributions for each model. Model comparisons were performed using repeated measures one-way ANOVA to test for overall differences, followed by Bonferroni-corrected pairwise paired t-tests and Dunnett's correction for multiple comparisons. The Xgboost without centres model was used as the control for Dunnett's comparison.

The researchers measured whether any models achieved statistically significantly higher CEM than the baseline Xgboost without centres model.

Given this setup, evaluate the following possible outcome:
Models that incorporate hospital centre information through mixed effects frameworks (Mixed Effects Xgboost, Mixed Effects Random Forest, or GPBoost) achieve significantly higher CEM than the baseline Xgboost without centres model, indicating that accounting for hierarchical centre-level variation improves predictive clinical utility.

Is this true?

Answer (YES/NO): NO